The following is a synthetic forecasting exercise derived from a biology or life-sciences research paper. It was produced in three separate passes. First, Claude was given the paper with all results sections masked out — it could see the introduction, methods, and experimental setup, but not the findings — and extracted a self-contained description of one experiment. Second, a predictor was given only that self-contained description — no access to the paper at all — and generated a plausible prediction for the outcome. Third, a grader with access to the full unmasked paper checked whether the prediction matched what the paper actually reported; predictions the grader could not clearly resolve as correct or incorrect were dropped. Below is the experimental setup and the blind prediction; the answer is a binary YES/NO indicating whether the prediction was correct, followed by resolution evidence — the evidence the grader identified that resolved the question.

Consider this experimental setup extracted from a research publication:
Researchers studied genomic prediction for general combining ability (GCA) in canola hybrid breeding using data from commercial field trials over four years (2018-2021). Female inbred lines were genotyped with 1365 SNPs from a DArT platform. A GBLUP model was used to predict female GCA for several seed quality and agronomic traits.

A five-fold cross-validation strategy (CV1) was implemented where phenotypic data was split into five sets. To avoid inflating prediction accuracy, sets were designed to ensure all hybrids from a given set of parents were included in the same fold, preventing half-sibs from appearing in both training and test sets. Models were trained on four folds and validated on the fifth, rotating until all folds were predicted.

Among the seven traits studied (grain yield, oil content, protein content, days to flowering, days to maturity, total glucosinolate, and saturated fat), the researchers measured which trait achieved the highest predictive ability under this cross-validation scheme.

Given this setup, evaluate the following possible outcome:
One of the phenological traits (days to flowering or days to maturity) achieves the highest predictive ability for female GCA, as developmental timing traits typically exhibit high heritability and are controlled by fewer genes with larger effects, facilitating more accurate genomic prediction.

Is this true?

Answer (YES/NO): NO